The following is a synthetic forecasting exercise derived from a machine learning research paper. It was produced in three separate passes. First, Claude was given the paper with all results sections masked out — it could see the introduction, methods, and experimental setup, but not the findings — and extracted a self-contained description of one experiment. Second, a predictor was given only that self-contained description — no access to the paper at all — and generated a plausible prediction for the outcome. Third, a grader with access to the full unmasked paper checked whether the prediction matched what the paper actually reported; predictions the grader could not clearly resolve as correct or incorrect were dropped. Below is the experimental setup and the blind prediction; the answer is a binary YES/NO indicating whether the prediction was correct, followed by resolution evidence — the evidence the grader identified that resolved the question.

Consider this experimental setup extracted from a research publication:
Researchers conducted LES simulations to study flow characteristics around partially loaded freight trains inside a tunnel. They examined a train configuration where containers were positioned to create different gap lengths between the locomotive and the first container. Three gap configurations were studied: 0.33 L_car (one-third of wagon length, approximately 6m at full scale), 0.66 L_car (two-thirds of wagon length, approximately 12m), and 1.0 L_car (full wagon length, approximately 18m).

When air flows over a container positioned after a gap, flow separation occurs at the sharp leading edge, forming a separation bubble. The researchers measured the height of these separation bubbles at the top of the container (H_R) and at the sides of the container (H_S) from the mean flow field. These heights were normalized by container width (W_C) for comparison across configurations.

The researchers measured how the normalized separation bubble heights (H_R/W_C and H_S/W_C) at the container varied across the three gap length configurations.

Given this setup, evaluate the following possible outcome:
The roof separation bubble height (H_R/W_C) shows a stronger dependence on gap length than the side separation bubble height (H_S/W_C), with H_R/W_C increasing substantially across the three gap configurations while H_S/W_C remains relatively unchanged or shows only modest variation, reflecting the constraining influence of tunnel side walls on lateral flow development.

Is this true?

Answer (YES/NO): NO